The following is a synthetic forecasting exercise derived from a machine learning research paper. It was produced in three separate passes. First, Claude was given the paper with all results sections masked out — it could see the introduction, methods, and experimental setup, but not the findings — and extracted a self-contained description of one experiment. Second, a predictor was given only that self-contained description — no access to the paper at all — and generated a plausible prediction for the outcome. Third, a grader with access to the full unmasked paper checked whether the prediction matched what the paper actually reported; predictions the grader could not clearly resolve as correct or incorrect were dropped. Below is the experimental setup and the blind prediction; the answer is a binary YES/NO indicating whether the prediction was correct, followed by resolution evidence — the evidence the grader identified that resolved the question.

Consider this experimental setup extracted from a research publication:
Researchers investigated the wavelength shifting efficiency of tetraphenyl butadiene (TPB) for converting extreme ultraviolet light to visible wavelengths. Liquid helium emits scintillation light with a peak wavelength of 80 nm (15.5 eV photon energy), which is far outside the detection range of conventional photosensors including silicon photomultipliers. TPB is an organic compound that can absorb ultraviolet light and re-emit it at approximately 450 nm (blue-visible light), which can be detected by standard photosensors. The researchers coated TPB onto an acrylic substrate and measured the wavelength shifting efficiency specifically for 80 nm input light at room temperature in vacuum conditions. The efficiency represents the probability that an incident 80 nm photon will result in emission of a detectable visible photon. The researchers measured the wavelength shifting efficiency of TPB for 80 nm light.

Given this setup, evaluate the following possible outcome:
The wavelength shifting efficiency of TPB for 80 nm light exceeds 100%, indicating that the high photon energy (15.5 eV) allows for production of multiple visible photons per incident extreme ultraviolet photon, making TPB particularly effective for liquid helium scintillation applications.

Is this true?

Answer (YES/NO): NO